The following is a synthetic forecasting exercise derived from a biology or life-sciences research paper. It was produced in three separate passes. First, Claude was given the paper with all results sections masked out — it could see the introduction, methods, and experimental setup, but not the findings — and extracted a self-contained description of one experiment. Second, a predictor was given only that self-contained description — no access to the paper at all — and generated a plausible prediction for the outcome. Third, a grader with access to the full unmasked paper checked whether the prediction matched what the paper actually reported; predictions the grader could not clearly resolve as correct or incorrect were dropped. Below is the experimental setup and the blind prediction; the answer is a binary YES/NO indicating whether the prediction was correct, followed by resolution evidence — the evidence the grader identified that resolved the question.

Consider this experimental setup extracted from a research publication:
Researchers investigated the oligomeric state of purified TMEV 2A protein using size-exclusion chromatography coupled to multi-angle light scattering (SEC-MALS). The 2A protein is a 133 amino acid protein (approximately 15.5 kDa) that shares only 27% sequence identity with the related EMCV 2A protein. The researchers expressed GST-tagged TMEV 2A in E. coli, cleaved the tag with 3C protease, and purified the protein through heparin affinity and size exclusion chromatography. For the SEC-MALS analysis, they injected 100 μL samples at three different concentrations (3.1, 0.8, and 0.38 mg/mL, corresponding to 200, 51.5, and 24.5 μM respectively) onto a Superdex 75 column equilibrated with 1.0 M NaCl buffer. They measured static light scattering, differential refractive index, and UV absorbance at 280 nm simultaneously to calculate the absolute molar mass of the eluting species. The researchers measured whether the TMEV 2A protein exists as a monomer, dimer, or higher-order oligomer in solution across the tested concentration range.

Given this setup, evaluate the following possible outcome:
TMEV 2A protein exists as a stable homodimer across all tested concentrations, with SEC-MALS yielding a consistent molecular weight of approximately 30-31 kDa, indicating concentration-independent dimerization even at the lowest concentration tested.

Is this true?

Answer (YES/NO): NO